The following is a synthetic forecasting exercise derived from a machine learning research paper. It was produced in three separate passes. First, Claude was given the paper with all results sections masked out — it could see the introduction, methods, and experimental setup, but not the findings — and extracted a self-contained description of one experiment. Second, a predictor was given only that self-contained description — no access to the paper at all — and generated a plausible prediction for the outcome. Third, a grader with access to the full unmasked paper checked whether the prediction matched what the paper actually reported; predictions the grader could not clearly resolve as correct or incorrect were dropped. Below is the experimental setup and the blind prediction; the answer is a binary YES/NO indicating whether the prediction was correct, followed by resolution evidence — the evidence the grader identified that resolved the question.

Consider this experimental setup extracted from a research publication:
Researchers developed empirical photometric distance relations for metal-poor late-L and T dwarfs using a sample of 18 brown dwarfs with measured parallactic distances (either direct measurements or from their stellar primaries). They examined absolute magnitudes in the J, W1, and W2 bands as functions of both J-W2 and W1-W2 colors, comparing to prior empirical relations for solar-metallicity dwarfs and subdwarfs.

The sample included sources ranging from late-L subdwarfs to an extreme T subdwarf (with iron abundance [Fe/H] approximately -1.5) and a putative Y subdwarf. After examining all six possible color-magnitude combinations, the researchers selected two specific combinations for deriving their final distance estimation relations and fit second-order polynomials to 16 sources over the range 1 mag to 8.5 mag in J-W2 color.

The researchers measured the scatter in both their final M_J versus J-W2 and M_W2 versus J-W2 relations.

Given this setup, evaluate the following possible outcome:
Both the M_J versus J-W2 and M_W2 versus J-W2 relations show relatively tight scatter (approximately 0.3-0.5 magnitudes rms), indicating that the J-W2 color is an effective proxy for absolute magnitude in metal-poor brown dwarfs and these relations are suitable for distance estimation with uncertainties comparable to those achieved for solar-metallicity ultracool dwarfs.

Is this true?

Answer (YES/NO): YES